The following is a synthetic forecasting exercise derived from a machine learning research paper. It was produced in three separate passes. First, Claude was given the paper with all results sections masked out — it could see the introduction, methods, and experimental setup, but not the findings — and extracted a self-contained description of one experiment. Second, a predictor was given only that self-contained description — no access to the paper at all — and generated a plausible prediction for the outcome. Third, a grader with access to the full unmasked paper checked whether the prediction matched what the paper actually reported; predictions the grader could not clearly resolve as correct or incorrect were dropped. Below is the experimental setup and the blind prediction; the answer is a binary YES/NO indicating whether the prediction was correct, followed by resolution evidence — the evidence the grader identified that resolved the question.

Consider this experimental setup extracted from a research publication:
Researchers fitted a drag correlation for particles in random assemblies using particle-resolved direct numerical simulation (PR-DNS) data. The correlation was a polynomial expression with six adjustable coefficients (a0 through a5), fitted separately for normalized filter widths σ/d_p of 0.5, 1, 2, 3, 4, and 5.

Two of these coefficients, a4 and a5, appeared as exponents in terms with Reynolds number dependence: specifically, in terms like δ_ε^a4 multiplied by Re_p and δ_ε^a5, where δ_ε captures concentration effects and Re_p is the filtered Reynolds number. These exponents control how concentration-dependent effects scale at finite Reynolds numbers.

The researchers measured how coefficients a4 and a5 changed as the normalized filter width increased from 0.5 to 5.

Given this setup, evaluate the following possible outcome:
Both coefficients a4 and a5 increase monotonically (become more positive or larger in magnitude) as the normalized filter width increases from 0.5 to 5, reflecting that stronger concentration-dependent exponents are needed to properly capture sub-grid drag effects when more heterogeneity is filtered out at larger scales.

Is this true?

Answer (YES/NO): NO